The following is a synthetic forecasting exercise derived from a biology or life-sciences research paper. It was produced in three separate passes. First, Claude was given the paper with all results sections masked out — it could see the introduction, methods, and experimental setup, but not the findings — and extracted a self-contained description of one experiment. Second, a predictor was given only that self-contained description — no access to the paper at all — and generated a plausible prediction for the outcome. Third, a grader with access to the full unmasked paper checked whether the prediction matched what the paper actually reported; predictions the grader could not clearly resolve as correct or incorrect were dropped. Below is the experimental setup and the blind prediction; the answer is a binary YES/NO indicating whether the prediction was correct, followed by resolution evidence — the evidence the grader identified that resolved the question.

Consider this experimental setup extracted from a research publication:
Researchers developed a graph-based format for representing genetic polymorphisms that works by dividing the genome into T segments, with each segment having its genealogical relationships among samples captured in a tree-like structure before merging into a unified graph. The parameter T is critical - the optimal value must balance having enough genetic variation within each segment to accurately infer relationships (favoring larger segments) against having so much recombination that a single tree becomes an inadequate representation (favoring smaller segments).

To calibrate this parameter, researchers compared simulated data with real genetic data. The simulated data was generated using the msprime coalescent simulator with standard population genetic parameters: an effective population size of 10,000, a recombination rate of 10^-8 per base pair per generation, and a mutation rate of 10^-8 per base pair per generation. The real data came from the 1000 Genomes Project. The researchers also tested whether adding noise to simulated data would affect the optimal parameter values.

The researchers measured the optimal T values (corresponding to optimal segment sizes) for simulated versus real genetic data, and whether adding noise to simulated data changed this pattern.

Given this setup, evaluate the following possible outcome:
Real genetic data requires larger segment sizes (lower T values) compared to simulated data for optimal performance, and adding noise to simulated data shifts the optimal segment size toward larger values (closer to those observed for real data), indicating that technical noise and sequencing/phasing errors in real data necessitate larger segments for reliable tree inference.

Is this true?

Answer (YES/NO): NO